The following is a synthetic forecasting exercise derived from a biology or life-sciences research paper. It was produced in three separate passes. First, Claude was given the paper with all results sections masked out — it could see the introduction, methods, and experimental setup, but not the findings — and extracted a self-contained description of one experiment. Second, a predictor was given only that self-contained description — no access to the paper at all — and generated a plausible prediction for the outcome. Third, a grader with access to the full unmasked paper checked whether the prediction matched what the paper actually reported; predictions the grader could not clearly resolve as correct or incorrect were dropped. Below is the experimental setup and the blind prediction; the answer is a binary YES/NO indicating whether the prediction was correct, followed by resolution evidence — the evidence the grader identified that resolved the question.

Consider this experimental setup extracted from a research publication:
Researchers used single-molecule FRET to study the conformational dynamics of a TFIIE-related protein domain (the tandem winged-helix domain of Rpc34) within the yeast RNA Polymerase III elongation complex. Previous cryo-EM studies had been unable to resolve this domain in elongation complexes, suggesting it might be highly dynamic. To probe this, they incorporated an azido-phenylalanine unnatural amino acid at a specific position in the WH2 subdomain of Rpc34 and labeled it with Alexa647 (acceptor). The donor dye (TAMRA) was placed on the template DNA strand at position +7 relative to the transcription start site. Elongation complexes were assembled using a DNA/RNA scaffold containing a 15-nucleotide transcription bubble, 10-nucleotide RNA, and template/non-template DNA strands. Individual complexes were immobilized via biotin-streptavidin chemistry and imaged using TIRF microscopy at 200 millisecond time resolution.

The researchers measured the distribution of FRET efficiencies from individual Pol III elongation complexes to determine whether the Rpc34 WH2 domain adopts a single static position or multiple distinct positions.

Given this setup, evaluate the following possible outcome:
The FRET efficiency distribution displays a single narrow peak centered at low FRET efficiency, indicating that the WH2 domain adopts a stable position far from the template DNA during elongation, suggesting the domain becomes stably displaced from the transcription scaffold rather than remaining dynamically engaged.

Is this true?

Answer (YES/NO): NO